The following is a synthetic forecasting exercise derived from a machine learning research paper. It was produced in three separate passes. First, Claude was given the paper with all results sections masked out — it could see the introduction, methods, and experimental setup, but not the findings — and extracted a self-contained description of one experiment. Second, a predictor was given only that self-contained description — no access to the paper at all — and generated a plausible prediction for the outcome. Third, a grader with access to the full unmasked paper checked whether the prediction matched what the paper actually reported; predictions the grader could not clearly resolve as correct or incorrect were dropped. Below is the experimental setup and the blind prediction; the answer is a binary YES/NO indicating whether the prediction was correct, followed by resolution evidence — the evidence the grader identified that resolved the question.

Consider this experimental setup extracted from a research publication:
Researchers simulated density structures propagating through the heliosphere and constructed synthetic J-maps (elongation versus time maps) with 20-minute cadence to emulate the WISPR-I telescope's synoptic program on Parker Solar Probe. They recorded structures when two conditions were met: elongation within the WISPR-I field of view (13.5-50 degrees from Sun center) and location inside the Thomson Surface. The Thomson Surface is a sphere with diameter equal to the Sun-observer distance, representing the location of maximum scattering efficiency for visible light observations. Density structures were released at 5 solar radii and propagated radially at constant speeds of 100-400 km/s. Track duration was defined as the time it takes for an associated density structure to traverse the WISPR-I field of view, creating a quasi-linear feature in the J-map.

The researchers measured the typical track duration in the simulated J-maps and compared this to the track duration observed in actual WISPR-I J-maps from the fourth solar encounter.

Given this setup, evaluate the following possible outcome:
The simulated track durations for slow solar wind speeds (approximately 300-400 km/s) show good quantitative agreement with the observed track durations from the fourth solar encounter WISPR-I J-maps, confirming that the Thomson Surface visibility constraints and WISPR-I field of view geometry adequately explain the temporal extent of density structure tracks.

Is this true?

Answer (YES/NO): NO